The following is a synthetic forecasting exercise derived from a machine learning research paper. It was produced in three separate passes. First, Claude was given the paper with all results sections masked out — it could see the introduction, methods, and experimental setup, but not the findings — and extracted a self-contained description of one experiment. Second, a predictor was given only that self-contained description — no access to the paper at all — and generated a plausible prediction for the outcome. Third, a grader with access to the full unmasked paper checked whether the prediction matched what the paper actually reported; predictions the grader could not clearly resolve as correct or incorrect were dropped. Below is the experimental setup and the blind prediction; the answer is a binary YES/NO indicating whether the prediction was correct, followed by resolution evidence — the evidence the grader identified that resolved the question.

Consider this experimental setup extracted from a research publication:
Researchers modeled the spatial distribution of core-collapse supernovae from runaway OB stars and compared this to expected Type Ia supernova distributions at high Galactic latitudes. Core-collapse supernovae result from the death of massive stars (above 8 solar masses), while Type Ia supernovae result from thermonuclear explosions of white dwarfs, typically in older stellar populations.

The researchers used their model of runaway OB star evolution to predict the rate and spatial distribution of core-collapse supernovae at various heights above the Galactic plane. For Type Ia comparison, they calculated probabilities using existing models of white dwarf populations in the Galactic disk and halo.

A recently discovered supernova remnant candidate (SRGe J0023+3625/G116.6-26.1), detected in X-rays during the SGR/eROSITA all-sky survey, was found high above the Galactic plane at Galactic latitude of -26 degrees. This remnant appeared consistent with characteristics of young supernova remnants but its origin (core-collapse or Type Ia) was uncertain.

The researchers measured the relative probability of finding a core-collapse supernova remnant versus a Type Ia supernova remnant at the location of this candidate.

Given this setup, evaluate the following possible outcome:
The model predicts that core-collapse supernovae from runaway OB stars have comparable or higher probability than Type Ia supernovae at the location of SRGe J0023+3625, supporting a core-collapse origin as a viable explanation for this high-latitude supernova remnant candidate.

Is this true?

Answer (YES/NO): YES